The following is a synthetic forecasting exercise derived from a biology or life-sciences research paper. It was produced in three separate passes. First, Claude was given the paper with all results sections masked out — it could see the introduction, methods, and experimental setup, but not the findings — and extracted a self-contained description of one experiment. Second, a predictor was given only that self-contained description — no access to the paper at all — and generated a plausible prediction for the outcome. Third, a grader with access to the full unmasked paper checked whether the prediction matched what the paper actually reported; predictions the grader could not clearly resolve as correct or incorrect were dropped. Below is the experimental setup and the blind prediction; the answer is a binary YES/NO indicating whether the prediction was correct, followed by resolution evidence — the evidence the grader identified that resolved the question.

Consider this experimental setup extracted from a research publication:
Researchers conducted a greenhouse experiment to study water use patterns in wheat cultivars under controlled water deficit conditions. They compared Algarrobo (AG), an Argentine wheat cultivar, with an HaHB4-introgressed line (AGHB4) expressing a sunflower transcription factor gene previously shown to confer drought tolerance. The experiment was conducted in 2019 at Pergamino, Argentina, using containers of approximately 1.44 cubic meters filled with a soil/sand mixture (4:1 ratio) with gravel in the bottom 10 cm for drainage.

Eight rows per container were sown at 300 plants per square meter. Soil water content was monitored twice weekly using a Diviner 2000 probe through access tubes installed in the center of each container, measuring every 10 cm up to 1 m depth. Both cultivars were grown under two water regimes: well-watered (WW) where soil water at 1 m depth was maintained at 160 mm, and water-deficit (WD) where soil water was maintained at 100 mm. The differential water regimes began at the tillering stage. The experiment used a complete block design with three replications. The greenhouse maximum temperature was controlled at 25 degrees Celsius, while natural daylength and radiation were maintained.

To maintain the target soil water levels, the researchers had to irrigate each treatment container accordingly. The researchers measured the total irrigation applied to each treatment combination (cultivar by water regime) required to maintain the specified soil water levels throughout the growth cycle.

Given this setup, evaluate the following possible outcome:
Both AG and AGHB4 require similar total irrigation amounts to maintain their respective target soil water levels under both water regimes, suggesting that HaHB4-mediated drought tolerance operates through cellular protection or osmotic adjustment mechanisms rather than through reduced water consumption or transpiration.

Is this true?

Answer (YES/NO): NO